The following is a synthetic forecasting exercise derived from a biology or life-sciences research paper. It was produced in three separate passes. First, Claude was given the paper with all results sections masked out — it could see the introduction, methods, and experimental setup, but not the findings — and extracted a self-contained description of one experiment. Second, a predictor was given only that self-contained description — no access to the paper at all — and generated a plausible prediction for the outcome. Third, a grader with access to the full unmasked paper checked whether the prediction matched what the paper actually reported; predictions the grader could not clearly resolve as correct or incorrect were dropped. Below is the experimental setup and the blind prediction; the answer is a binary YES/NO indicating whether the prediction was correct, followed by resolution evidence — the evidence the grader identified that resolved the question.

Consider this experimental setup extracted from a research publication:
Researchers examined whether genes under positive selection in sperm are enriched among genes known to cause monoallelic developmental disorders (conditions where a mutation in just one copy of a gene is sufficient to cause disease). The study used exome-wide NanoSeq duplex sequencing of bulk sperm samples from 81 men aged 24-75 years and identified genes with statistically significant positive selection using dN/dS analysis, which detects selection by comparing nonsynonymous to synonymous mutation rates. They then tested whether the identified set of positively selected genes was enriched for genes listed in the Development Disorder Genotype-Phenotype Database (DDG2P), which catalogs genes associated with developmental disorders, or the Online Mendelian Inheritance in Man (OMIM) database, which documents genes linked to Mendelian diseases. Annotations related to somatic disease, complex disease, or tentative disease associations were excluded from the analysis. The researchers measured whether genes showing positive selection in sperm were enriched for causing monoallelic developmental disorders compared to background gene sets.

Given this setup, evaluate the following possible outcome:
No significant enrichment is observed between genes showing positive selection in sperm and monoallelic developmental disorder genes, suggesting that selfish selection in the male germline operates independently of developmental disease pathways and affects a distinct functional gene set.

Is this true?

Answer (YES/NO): NO